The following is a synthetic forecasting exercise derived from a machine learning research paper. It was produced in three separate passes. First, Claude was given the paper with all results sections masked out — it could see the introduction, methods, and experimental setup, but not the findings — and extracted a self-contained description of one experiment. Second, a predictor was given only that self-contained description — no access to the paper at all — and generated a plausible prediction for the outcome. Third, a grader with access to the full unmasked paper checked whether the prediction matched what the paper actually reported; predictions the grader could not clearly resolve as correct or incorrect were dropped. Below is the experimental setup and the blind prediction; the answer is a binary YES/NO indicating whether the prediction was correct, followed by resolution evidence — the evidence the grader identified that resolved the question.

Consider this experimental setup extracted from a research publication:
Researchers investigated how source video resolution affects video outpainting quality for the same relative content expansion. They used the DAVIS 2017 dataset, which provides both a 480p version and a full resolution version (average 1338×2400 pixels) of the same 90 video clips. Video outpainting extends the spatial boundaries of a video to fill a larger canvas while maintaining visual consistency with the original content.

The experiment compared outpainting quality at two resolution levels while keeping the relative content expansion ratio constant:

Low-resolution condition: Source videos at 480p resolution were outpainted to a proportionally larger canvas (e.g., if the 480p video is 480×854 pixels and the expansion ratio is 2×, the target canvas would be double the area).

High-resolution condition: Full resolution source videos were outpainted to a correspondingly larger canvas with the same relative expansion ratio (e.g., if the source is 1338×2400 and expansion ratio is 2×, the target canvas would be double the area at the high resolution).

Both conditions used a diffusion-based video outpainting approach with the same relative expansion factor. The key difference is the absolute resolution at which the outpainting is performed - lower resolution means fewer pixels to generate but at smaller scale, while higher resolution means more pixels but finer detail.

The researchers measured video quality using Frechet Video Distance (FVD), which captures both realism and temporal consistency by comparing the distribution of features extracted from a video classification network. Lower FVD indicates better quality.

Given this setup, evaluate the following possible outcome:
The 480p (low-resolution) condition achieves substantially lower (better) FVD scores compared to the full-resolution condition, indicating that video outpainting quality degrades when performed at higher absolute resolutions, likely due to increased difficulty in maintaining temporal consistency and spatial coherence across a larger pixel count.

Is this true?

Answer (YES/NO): NO